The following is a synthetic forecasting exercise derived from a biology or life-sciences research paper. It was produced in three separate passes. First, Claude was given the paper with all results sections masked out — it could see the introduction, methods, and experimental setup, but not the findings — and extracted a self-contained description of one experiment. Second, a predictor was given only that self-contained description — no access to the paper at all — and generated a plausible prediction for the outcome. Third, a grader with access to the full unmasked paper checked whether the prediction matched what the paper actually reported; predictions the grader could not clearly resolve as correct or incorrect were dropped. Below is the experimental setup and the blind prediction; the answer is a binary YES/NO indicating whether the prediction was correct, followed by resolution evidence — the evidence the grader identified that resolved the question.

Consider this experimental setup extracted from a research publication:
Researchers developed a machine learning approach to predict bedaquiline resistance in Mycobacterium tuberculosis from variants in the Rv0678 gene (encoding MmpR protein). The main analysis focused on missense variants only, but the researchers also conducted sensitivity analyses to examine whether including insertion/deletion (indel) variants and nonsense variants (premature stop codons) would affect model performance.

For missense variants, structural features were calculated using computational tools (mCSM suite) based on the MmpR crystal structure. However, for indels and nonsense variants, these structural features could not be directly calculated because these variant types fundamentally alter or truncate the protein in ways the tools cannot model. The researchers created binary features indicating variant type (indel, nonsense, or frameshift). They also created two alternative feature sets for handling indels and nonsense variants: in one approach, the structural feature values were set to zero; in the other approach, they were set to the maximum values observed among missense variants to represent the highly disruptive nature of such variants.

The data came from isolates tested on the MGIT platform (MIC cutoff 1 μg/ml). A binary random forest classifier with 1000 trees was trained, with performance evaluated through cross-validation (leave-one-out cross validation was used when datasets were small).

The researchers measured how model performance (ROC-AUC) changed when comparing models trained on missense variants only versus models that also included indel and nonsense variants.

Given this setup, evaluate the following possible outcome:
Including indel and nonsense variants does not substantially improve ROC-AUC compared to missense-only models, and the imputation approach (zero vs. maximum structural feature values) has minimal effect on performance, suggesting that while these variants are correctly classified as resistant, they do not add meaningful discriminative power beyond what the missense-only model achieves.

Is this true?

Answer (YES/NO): NO